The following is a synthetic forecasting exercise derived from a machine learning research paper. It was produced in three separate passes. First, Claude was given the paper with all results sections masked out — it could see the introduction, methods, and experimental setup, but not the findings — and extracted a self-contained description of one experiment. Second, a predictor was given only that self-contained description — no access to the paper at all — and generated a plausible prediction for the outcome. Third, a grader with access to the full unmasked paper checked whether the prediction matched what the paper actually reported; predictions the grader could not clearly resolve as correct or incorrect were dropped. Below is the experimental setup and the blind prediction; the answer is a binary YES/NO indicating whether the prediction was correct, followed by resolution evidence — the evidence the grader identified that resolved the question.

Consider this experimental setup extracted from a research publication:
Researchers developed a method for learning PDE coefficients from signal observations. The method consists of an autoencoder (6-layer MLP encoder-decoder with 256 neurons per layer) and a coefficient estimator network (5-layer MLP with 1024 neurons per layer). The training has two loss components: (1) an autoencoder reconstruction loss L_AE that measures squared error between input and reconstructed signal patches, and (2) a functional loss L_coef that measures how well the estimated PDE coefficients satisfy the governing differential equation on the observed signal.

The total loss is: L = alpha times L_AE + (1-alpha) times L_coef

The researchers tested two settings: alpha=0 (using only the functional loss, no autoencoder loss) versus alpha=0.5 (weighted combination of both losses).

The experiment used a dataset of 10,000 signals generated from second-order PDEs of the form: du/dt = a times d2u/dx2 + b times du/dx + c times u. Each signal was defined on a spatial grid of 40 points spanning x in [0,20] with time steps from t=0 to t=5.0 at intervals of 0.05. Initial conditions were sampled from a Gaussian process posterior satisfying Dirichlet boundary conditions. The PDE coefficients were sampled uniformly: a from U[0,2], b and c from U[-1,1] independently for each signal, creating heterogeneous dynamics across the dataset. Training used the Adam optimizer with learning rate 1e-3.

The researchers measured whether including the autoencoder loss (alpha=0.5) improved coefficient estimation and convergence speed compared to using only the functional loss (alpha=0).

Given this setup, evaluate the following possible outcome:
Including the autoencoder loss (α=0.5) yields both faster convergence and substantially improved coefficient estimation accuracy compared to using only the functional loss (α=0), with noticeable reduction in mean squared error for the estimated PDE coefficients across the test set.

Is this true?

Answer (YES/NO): YES